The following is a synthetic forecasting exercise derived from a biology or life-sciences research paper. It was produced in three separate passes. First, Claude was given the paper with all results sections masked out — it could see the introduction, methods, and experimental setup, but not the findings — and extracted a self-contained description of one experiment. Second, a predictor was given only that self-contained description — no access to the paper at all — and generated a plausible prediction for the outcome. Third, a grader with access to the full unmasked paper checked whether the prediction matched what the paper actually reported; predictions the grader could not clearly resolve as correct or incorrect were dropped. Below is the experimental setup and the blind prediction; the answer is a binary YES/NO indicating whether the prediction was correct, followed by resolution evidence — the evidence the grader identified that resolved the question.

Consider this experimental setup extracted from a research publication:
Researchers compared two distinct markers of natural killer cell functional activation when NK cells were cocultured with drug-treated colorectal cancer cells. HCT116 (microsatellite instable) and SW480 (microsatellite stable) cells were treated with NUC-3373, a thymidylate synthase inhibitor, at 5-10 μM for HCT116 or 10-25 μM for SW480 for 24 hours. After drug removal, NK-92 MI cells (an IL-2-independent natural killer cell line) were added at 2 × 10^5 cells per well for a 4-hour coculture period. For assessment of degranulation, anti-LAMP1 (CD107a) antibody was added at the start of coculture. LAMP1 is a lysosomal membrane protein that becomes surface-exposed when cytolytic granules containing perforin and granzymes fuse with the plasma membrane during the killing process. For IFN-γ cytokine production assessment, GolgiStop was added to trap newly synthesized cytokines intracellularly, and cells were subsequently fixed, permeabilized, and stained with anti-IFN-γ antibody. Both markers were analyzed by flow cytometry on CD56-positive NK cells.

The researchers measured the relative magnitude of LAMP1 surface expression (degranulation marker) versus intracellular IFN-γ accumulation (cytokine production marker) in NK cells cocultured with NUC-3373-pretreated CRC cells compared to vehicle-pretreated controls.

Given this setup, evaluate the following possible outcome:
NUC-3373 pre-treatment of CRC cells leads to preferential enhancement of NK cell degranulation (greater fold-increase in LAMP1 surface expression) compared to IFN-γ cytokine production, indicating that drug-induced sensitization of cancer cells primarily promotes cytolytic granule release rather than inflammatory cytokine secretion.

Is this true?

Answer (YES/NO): YES